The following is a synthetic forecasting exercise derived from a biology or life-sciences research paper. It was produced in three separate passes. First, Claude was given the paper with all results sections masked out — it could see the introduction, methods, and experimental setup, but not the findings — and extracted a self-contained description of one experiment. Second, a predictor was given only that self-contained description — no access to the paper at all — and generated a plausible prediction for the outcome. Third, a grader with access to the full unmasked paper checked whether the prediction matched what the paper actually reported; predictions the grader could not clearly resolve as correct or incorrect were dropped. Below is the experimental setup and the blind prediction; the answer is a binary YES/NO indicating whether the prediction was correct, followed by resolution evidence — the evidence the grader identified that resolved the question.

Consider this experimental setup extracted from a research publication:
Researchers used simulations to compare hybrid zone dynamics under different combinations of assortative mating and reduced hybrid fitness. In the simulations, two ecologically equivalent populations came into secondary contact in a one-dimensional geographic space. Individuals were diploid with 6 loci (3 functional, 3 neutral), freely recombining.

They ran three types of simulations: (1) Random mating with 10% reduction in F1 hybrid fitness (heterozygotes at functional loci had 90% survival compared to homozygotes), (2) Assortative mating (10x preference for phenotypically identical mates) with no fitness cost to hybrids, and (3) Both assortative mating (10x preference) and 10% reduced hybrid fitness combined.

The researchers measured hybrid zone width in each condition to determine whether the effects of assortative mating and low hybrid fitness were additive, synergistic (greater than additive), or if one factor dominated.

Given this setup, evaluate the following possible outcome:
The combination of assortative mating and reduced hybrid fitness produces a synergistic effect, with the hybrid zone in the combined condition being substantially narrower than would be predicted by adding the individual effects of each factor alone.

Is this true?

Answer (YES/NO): NO